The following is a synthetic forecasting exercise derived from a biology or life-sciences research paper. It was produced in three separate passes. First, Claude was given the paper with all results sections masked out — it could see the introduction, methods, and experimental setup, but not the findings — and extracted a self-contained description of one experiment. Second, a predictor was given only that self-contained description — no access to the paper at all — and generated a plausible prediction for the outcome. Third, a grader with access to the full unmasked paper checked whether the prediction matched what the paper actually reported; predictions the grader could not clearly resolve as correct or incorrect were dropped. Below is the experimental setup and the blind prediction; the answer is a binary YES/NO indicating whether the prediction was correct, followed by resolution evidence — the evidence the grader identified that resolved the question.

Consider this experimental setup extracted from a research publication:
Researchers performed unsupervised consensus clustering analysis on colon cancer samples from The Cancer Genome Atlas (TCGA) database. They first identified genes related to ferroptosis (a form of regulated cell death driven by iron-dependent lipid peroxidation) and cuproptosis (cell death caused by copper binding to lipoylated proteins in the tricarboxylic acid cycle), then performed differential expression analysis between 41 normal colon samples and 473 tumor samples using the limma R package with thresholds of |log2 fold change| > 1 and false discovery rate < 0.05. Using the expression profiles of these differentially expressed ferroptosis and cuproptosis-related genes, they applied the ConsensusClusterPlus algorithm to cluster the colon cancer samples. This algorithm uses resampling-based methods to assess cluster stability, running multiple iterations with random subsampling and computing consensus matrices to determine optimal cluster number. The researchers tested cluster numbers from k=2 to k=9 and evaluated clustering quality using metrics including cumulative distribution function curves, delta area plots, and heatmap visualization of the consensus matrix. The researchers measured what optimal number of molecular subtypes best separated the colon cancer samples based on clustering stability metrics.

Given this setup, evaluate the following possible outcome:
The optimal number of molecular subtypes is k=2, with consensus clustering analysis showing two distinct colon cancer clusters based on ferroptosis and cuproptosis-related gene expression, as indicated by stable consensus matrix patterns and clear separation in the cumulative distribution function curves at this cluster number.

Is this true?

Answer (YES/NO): YES